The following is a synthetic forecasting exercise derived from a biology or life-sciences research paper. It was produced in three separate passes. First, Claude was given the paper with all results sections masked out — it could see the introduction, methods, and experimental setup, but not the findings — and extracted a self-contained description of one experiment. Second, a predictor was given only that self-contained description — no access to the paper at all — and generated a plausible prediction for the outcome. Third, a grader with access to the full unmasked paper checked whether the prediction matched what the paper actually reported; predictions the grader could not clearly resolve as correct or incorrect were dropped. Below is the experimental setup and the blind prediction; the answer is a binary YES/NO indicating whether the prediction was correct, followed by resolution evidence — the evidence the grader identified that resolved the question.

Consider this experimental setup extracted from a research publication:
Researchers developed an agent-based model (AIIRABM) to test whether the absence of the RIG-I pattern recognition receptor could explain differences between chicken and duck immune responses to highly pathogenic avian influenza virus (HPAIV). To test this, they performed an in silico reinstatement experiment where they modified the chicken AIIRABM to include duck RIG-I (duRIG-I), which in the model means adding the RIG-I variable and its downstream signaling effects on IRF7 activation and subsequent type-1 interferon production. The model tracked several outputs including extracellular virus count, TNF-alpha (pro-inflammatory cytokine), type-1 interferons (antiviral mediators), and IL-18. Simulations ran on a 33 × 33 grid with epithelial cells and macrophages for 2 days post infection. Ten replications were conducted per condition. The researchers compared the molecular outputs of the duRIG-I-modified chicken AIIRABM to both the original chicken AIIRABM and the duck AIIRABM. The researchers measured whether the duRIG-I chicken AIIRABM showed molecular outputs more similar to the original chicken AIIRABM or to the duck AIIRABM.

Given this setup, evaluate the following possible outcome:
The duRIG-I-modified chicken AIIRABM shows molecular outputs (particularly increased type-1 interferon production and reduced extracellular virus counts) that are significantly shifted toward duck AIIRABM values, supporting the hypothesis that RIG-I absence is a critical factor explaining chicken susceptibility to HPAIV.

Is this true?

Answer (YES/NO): YES